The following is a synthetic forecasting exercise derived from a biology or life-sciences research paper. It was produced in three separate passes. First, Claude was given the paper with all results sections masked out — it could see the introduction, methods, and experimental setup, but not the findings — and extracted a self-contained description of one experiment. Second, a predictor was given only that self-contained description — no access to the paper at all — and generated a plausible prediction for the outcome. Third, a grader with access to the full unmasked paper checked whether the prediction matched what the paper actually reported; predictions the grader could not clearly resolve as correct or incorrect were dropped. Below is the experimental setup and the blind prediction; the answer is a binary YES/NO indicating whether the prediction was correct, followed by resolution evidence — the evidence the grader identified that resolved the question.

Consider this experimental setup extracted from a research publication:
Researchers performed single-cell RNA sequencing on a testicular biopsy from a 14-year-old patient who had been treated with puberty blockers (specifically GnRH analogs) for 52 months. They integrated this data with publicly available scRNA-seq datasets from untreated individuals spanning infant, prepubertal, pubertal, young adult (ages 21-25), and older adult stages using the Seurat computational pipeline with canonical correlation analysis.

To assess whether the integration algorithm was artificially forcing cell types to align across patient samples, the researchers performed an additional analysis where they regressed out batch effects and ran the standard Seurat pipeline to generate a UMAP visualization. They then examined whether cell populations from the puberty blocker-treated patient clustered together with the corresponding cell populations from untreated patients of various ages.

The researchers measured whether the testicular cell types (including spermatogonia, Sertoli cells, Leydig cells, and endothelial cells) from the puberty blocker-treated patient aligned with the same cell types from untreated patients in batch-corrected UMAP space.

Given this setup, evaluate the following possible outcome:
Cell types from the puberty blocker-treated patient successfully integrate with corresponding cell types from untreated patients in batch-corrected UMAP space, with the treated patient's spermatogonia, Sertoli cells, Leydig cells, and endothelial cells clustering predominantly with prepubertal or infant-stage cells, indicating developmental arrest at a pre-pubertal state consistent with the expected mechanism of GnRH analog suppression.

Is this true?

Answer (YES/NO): NO